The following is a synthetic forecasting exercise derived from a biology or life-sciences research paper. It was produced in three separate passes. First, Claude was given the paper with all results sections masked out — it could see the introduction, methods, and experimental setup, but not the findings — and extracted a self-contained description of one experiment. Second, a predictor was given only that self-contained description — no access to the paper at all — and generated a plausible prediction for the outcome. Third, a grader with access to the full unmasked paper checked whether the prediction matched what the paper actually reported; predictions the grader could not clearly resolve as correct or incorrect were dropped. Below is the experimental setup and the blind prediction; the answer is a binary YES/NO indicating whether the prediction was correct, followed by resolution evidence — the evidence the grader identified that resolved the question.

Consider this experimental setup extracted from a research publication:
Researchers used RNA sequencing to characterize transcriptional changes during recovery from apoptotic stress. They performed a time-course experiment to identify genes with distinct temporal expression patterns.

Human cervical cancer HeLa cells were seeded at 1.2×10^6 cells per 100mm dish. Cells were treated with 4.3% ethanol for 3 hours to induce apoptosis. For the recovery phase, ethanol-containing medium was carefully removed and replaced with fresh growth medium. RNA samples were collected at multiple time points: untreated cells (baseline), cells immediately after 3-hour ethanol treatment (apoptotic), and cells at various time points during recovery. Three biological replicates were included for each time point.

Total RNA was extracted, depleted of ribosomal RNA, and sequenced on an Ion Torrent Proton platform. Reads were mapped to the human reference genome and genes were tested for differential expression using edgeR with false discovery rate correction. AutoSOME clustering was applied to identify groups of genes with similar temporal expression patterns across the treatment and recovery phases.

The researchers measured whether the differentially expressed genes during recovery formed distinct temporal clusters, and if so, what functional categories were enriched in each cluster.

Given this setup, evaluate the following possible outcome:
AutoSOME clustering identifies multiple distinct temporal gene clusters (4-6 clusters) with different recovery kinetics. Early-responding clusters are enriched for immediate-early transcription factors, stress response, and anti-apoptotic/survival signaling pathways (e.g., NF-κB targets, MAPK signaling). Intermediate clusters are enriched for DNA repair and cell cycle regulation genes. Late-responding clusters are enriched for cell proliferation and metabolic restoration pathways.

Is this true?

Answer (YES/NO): NO